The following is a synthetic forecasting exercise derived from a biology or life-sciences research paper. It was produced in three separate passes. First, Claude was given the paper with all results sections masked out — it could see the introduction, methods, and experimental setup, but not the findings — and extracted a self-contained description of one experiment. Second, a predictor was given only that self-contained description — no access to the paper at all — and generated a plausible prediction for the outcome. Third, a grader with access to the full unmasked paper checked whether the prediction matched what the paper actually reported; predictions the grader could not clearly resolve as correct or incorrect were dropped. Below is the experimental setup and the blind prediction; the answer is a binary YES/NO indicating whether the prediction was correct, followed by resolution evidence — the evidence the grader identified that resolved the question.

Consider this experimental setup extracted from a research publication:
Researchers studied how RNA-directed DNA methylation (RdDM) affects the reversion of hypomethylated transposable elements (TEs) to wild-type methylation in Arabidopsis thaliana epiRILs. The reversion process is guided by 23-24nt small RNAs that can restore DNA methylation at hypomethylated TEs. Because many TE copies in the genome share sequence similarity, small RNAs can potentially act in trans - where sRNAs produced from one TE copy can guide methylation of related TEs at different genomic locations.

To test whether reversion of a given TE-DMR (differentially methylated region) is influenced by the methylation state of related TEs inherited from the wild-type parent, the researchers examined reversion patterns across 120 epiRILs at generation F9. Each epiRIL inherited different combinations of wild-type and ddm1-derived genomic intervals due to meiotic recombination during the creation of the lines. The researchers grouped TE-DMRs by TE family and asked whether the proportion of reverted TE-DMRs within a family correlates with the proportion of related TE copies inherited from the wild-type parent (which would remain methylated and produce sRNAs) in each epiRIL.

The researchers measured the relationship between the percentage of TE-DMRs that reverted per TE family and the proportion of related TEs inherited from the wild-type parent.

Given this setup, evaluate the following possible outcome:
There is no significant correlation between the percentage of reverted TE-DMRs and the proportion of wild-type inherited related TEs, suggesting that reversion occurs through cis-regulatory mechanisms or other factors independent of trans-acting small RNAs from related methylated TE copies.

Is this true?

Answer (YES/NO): NO